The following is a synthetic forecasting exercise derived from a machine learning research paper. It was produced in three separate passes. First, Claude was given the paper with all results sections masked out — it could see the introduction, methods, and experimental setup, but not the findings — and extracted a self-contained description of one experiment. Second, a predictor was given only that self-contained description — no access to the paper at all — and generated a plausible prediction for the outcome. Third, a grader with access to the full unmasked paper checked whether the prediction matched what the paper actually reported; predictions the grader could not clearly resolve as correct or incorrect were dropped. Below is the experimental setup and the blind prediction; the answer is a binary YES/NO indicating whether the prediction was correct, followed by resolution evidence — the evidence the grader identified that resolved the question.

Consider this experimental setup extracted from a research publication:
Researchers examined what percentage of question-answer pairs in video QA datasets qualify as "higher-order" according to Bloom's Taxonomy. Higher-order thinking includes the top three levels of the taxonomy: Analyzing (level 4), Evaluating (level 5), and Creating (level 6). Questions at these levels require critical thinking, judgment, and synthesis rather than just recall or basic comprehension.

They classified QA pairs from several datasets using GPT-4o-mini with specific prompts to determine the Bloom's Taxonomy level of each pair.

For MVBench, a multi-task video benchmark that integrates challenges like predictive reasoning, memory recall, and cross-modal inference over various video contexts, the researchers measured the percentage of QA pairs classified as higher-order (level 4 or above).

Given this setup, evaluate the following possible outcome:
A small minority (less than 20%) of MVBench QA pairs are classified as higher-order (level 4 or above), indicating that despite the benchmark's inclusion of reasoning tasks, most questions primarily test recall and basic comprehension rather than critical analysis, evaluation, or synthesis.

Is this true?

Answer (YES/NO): YES